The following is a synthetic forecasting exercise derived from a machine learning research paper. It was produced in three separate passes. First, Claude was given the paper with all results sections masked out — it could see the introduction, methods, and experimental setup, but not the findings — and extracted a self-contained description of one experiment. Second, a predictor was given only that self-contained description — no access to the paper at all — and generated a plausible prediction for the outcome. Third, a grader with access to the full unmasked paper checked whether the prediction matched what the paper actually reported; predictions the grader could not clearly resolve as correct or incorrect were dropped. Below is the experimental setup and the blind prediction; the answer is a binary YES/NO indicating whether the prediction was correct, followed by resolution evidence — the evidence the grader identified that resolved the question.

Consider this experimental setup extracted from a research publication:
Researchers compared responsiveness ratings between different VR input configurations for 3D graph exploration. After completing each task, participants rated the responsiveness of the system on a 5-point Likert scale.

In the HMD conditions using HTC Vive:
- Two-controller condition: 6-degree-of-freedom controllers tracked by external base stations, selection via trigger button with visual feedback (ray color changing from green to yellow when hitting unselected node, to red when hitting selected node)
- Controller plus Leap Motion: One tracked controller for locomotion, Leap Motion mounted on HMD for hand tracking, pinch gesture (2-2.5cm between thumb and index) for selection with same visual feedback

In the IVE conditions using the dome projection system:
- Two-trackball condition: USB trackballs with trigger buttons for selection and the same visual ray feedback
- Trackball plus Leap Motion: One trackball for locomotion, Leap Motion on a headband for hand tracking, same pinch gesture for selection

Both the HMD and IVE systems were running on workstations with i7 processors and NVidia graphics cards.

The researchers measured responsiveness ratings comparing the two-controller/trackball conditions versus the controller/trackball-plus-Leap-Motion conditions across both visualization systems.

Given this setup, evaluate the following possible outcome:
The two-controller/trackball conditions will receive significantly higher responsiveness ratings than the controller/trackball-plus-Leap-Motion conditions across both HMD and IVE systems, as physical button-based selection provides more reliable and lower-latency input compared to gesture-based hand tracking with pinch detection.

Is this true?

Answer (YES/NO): NO